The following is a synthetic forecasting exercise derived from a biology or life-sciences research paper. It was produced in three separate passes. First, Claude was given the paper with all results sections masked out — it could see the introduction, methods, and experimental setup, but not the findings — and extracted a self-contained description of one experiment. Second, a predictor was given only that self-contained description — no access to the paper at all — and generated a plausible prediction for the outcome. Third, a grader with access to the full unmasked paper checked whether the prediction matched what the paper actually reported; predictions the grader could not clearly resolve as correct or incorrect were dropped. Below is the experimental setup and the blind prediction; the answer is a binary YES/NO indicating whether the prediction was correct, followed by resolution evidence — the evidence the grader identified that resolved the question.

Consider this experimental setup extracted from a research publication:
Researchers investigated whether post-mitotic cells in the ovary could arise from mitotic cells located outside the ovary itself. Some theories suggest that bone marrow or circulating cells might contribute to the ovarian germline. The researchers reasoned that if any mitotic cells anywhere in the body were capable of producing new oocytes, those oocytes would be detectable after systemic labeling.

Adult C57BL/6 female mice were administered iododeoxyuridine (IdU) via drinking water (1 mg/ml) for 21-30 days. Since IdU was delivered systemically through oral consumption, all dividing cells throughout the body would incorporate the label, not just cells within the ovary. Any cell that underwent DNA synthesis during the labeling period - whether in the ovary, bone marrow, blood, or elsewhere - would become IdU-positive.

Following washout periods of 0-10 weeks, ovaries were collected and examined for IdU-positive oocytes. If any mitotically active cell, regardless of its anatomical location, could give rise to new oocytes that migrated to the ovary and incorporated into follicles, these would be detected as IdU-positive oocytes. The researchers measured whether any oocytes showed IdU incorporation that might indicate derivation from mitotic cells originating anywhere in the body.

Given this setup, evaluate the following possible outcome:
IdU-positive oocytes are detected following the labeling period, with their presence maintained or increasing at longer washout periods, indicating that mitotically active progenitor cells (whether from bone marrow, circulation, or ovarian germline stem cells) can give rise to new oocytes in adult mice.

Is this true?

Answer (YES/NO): NO